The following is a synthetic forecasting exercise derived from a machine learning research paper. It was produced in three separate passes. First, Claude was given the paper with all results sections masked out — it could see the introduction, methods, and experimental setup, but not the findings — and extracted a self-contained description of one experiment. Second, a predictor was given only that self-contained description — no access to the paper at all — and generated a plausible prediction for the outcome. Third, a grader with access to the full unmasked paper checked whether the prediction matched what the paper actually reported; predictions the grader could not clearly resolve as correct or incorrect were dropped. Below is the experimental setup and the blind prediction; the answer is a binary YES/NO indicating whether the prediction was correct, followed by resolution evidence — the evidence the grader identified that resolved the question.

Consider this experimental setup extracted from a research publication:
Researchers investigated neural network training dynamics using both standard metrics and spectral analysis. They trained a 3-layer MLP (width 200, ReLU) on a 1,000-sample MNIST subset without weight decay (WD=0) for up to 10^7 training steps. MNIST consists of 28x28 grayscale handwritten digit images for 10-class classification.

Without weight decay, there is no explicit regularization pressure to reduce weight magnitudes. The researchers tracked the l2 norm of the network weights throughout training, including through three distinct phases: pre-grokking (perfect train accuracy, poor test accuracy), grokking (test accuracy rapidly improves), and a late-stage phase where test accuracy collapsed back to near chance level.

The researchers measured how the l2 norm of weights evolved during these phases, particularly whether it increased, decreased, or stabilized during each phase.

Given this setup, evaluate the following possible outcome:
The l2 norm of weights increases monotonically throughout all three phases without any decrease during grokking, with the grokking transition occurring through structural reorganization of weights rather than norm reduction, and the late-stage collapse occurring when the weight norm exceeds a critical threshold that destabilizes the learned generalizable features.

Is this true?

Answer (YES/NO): NO